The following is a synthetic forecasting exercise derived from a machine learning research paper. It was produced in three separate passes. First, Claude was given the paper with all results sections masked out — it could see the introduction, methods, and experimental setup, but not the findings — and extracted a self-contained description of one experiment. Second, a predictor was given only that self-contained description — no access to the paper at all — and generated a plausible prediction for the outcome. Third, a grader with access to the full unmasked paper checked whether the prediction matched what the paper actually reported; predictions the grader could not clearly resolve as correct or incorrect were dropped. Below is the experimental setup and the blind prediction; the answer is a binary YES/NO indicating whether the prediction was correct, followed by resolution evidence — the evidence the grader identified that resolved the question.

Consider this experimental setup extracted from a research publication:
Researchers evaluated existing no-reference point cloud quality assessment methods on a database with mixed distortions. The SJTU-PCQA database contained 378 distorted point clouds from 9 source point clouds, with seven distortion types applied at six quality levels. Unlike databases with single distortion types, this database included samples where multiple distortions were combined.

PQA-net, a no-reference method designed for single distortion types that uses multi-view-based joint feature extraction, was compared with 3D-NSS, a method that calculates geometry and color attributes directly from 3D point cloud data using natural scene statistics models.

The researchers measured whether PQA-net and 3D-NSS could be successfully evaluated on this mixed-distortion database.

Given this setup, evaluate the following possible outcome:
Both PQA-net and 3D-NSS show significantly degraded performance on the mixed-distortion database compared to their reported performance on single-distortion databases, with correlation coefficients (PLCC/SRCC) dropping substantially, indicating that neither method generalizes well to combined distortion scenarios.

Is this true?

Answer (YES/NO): NO